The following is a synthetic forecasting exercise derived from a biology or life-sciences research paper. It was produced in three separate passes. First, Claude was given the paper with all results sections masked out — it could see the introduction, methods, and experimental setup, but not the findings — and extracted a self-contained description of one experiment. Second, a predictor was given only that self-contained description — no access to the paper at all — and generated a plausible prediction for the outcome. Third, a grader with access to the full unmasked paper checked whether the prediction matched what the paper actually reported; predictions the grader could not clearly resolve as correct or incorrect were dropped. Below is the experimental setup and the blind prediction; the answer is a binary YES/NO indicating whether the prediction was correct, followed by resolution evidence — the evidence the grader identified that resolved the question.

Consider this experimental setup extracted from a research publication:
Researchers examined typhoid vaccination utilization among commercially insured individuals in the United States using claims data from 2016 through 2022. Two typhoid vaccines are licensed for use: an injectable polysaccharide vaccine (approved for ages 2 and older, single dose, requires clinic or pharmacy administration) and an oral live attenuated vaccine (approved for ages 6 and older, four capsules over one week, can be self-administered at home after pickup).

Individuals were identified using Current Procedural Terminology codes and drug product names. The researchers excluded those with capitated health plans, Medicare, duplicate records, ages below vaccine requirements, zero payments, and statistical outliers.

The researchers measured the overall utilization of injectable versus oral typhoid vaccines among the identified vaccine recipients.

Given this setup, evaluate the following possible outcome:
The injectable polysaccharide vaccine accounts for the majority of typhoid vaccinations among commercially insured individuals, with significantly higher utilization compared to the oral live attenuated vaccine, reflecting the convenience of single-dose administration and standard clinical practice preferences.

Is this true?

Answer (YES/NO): YES